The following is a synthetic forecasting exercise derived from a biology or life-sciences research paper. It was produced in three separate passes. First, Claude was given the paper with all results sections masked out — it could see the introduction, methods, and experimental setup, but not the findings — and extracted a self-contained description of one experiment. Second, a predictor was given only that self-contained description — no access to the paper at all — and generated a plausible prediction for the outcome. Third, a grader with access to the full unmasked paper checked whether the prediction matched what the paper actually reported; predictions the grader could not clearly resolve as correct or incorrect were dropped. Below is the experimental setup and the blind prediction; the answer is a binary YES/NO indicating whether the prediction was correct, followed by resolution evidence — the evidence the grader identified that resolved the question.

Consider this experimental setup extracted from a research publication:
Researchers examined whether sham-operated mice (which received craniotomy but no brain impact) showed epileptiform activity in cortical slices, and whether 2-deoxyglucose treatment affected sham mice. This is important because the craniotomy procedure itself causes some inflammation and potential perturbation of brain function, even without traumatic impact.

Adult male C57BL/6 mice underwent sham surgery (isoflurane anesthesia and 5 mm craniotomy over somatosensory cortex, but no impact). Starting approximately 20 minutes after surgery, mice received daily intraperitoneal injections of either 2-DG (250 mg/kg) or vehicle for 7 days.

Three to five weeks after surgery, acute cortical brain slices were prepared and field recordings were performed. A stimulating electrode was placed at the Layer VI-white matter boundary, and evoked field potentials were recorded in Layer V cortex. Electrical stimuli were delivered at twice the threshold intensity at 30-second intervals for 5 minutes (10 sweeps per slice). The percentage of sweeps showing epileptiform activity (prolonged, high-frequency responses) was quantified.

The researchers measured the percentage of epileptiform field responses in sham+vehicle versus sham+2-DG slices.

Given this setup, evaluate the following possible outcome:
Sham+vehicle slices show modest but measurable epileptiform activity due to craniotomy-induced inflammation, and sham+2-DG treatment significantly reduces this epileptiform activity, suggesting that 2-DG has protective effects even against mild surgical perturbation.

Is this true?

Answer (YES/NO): NO